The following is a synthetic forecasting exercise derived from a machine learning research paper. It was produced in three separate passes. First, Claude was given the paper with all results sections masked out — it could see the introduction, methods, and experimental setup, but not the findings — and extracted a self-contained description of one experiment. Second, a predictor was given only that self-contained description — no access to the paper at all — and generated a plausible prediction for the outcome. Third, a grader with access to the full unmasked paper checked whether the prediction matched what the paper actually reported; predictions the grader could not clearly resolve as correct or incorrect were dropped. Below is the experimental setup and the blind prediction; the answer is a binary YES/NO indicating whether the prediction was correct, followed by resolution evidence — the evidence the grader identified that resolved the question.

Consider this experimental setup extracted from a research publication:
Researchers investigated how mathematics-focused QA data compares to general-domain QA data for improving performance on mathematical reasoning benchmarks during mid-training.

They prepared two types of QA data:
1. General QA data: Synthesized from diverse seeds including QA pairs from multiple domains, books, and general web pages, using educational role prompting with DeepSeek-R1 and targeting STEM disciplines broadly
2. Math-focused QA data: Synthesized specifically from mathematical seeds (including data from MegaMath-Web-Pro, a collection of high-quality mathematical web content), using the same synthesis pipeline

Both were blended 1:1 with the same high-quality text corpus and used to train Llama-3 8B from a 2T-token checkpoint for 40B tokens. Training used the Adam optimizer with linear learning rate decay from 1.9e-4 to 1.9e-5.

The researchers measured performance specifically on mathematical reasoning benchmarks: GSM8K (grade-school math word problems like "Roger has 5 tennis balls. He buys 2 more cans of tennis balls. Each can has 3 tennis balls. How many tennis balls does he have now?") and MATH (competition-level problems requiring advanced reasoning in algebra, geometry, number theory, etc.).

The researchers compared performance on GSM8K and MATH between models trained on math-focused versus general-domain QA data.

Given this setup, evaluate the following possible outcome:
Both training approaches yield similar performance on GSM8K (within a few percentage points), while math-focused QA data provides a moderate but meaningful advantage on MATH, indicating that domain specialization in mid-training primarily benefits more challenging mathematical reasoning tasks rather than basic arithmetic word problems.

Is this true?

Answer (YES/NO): NO